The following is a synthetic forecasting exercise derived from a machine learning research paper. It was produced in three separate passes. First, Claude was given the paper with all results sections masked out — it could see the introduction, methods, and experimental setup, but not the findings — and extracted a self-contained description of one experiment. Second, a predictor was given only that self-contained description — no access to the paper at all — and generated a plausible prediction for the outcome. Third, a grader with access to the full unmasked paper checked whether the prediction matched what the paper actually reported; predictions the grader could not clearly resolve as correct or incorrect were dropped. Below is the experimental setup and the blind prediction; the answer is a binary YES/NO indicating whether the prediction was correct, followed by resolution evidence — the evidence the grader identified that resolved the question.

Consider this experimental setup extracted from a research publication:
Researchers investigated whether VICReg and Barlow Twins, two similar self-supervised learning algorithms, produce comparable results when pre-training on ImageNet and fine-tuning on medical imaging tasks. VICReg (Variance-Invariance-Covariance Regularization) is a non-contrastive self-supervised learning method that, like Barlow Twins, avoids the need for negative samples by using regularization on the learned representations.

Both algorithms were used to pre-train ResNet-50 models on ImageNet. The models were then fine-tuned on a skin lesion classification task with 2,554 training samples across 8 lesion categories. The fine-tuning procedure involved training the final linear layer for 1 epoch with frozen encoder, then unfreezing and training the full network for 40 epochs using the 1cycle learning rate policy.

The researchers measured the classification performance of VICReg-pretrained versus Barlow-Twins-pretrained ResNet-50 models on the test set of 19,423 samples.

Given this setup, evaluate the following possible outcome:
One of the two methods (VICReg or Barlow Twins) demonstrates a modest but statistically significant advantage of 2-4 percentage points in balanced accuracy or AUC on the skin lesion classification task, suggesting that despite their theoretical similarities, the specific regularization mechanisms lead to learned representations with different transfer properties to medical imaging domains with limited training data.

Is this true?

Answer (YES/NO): NO